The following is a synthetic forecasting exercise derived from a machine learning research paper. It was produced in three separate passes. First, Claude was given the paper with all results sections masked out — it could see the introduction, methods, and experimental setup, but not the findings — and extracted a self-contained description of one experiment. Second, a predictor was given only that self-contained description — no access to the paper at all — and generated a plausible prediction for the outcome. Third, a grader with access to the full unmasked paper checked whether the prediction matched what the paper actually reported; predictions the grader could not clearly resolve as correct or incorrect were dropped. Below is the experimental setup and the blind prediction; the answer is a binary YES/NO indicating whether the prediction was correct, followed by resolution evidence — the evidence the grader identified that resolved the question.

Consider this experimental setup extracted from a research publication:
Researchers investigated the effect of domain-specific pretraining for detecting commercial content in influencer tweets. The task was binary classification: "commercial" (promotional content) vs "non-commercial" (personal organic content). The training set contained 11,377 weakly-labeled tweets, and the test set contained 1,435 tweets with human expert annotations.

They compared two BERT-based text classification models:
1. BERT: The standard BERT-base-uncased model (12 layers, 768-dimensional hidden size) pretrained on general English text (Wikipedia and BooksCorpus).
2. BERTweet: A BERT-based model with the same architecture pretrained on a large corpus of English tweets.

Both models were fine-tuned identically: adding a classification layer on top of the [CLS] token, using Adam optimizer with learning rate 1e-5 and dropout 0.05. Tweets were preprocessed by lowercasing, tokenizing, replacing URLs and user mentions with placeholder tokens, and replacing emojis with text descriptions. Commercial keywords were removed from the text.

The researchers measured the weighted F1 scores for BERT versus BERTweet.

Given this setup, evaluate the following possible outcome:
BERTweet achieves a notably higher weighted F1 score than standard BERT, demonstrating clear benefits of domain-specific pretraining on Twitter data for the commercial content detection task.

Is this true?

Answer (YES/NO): YES